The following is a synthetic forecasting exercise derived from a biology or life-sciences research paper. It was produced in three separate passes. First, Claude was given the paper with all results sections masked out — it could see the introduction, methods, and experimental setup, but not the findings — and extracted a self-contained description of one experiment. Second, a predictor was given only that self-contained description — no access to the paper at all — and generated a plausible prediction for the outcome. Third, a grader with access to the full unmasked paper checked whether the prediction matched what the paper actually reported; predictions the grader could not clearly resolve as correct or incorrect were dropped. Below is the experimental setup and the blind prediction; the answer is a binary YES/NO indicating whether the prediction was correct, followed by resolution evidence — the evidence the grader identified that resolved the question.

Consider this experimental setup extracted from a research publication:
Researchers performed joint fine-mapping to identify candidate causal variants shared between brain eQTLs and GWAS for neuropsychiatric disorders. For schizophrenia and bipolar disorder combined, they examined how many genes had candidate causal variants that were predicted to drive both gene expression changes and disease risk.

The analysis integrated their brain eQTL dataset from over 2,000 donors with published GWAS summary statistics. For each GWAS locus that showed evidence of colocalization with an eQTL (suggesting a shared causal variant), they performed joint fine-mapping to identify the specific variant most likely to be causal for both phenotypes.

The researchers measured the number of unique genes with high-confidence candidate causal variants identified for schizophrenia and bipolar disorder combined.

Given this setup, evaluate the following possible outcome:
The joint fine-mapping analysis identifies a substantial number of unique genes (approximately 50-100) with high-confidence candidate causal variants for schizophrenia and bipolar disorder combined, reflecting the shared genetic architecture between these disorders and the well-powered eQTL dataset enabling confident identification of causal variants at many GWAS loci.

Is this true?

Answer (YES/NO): NO